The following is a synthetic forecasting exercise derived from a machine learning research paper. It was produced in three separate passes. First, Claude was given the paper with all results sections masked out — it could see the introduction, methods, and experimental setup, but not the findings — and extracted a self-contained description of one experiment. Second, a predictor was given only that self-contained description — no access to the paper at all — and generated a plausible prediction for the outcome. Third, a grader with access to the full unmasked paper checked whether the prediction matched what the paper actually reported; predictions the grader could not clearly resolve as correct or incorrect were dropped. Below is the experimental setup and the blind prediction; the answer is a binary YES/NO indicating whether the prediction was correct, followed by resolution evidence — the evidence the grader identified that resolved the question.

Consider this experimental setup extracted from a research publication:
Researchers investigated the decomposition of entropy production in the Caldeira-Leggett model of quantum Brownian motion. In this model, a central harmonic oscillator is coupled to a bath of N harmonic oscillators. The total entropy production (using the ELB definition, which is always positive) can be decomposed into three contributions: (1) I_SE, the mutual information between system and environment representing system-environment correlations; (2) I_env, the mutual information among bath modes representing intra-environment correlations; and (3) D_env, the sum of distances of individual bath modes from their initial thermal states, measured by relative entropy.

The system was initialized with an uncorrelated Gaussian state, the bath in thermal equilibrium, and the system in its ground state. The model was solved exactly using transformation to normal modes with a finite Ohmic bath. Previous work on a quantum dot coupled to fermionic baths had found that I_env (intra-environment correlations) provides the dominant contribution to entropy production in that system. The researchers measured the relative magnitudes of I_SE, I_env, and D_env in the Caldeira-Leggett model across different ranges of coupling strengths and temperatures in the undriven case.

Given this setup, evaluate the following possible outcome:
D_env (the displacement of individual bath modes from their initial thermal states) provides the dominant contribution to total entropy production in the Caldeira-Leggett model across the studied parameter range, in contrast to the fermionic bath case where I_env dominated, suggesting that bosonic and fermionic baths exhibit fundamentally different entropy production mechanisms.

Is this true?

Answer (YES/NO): NO